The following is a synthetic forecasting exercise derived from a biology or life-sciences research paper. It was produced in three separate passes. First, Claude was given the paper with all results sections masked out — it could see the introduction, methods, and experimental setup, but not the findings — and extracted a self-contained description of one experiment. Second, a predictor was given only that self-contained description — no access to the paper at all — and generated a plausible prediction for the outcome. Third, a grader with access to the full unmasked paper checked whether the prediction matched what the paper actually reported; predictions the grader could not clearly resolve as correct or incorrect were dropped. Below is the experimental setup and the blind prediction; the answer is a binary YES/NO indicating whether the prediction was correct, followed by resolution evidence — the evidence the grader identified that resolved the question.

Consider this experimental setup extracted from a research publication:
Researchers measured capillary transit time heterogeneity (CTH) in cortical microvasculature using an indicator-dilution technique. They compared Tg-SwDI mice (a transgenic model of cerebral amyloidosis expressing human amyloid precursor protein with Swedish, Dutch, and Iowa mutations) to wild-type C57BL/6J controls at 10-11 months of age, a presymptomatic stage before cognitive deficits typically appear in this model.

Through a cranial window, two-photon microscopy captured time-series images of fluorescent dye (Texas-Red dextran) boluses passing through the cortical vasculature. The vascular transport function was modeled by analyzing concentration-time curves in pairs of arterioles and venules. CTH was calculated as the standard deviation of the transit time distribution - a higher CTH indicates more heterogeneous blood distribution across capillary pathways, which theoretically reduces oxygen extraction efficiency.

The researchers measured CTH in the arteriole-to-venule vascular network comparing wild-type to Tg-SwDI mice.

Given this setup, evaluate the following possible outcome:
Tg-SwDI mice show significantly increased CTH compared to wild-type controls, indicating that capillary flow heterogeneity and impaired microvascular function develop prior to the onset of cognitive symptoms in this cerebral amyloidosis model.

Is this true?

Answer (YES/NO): NO